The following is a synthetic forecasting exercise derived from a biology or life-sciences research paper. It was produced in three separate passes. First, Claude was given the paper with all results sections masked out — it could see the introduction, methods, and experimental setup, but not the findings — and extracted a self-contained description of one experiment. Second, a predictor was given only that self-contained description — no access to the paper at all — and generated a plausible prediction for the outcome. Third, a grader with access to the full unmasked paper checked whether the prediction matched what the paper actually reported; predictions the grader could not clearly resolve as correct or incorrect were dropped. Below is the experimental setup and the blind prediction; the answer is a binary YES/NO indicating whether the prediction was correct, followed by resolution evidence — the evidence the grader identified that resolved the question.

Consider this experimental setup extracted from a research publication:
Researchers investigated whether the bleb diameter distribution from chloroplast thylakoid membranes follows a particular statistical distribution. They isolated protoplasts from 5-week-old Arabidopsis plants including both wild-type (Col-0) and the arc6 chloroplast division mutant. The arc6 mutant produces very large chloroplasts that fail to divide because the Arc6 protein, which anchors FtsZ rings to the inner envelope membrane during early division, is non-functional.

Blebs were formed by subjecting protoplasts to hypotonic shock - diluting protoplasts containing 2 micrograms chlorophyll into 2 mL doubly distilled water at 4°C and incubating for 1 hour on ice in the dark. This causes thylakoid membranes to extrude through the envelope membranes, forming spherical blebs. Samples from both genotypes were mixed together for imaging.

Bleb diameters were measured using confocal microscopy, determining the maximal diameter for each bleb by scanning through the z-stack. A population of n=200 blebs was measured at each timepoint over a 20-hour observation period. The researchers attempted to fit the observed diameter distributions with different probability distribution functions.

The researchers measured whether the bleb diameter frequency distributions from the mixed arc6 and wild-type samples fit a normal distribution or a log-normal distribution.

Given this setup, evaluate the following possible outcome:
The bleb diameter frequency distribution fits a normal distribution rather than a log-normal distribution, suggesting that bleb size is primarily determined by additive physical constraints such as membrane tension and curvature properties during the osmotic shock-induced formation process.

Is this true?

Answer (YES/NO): NO